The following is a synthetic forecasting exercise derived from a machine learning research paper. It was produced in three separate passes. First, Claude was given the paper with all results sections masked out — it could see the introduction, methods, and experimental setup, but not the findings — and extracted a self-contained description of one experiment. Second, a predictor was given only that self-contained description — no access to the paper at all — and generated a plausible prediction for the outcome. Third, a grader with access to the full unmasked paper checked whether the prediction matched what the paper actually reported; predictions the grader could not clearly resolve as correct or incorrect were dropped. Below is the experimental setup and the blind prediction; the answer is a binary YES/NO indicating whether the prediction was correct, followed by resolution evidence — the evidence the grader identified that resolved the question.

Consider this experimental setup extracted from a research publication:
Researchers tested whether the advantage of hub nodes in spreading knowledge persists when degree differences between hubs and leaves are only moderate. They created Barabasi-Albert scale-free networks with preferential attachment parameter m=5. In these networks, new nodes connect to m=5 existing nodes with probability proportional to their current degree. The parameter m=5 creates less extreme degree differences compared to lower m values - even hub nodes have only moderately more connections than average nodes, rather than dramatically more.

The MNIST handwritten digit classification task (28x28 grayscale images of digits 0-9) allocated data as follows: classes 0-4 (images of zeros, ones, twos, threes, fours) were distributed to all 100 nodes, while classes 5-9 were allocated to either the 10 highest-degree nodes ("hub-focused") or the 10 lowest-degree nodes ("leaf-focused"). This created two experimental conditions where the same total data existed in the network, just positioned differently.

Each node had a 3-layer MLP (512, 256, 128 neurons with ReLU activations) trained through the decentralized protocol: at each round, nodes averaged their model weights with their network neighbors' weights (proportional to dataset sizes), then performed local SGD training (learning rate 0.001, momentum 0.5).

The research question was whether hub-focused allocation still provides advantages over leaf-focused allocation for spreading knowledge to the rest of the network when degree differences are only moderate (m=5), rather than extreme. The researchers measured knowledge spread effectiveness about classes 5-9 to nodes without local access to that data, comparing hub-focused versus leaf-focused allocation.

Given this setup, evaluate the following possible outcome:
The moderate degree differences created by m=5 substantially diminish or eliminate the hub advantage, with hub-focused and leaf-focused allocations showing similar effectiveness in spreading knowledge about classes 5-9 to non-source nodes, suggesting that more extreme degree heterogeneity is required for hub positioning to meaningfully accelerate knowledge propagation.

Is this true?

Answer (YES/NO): NO